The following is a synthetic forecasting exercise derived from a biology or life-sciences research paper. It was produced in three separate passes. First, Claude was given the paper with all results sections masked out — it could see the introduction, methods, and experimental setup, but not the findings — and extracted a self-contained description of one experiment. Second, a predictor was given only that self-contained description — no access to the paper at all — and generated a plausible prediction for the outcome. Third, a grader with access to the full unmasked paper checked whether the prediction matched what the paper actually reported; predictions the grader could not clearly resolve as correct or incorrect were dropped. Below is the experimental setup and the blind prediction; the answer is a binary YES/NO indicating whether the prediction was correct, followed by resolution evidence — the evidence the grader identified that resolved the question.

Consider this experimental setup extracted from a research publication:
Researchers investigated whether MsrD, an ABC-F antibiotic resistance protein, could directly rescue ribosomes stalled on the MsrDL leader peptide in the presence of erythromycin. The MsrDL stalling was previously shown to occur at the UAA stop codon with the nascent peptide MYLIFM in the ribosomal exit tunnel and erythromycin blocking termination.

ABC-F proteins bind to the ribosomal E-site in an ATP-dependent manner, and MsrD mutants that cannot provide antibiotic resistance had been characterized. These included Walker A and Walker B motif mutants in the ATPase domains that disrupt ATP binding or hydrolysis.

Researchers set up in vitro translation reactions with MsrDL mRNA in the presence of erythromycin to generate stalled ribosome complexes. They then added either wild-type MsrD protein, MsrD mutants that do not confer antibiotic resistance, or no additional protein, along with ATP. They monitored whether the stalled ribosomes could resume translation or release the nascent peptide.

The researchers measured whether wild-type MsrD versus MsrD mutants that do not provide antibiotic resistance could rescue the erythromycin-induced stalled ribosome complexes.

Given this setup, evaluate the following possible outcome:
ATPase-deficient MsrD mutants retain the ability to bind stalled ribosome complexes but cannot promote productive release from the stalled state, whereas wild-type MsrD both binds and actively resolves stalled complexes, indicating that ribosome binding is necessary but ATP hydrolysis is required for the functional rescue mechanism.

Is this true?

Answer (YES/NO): NO